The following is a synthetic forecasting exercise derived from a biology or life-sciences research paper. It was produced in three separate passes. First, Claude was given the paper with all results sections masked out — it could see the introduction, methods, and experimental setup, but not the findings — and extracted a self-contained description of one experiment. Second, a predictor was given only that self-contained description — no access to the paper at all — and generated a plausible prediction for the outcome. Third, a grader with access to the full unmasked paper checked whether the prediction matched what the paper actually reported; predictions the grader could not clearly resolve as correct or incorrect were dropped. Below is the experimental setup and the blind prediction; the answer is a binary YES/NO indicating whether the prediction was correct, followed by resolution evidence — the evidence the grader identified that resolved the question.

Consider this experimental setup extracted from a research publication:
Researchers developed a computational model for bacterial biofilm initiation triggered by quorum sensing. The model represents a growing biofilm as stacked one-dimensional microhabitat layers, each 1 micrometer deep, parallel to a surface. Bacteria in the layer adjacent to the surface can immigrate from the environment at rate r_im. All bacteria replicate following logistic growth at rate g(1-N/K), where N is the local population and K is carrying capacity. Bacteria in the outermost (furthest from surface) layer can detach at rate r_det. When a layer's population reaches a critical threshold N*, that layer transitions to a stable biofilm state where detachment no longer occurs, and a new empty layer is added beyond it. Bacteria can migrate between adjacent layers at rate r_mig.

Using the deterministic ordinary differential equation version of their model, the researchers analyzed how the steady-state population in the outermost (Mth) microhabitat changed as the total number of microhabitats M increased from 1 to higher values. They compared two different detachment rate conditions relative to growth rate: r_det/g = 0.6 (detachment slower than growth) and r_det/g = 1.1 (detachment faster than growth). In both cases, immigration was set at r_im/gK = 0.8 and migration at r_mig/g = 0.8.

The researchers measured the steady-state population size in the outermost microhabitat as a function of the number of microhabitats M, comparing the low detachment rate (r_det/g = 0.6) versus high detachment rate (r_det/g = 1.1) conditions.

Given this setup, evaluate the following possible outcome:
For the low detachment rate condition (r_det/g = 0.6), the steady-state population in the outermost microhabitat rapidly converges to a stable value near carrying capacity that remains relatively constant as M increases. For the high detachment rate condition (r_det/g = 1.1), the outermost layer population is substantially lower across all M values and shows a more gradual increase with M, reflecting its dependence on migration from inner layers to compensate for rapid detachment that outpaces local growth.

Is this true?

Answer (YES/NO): NO